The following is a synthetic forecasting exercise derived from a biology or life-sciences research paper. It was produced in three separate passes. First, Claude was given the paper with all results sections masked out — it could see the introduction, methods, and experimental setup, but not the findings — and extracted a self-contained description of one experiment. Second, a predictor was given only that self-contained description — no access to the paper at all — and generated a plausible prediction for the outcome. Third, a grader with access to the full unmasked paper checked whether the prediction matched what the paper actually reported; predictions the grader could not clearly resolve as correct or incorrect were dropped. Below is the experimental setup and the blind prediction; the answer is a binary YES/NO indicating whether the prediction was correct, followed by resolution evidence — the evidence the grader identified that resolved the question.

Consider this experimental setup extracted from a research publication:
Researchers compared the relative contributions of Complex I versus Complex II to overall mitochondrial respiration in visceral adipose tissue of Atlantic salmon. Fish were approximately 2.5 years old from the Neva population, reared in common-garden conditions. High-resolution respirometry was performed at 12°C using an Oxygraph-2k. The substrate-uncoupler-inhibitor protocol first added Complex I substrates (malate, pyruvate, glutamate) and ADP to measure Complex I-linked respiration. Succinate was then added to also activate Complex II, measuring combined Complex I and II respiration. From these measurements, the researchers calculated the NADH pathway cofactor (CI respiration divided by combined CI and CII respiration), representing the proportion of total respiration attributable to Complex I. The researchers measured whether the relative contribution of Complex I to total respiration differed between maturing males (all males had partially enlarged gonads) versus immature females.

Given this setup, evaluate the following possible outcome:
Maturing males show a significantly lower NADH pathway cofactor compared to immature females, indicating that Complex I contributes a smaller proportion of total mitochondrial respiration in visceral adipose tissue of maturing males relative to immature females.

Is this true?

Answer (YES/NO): NO